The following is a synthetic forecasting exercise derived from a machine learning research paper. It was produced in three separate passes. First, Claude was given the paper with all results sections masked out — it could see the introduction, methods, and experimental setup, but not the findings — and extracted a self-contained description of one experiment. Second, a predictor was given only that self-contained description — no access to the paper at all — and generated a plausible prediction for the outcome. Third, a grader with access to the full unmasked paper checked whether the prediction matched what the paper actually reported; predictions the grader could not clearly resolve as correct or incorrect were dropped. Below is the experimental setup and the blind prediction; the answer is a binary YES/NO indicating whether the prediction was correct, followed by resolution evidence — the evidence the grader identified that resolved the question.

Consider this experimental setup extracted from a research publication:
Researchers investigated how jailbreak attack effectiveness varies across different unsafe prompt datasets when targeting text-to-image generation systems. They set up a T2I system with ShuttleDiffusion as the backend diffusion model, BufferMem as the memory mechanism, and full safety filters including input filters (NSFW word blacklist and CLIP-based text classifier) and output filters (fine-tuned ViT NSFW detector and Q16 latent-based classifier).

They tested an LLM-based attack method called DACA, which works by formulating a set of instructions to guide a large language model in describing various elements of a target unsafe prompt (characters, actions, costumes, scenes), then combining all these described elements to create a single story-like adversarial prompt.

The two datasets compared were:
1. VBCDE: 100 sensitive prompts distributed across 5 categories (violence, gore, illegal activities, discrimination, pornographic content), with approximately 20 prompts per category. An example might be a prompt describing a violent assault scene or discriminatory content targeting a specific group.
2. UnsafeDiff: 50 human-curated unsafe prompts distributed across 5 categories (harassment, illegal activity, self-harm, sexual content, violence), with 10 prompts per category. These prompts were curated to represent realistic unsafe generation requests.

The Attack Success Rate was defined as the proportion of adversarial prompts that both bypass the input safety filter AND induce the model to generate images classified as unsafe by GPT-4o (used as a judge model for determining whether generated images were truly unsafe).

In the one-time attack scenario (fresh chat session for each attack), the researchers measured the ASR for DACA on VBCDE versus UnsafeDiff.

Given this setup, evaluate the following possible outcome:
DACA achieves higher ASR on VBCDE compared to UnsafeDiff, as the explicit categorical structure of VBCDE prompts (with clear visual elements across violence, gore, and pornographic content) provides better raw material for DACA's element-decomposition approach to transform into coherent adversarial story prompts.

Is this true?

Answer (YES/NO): YES